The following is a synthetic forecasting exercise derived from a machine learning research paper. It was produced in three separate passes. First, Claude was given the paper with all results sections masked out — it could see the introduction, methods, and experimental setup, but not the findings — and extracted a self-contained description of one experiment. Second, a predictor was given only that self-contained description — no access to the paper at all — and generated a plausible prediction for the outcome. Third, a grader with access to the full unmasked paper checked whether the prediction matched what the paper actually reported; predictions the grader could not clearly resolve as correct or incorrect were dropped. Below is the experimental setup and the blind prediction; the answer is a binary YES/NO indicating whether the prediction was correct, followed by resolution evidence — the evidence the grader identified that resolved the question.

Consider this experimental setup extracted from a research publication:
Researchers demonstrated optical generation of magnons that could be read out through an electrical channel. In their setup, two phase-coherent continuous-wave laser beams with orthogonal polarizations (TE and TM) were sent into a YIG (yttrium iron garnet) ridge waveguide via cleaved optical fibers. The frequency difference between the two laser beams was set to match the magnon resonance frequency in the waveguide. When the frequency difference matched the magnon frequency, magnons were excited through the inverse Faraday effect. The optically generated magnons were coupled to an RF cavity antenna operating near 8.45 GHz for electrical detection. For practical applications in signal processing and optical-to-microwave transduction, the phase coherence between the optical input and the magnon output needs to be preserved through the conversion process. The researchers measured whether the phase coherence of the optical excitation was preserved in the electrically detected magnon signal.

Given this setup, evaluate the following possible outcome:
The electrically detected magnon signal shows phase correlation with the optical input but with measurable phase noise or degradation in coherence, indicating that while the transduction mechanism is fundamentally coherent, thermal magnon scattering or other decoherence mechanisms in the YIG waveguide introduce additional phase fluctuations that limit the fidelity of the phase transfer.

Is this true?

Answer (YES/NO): NO